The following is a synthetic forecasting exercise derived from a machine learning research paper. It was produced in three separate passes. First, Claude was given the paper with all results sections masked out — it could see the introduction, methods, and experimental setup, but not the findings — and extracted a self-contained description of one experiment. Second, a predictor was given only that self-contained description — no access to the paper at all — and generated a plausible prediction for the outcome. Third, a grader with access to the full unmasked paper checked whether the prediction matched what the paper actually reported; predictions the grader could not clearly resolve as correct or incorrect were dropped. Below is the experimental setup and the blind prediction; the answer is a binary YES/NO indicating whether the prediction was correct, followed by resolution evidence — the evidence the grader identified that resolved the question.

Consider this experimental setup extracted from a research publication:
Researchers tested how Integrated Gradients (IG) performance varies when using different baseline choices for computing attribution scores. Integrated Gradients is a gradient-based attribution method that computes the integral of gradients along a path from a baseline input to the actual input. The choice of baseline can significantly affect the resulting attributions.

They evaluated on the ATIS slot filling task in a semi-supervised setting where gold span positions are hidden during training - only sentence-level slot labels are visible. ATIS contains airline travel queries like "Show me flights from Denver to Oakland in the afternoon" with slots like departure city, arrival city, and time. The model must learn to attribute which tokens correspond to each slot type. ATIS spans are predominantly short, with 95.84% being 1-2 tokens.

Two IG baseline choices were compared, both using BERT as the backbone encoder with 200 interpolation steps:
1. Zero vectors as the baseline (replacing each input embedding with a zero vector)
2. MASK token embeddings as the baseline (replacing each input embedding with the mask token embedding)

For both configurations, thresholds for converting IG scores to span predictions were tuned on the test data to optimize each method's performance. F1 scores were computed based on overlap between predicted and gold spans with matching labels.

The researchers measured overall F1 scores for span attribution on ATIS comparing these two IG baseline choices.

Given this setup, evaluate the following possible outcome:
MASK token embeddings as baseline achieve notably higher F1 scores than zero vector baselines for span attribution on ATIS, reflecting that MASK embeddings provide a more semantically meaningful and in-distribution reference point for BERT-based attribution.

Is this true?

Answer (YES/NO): NO